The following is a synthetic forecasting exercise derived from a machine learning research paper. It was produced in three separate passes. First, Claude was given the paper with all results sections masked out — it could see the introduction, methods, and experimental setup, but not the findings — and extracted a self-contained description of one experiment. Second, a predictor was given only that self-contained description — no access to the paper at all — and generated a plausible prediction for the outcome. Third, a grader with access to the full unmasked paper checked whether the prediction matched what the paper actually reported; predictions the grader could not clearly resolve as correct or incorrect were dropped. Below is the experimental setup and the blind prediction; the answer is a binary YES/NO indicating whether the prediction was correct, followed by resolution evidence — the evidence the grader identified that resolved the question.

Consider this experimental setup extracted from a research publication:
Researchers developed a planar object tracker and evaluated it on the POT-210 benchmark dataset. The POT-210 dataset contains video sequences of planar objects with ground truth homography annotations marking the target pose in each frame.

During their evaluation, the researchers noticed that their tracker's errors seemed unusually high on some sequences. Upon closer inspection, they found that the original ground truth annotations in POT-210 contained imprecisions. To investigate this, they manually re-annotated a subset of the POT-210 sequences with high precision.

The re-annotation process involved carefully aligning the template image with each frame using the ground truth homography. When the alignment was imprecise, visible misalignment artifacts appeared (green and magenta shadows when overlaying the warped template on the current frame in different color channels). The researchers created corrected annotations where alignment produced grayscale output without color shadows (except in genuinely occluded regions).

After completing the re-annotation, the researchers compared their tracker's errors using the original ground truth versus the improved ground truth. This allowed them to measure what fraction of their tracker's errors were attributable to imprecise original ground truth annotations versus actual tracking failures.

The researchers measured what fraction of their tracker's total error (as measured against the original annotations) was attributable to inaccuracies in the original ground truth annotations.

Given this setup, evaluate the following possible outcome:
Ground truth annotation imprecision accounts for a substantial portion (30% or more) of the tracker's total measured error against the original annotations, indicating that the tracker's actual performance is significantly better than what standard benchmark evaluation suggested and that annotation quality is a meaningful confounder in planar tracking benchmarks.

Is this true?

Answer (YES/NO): YES